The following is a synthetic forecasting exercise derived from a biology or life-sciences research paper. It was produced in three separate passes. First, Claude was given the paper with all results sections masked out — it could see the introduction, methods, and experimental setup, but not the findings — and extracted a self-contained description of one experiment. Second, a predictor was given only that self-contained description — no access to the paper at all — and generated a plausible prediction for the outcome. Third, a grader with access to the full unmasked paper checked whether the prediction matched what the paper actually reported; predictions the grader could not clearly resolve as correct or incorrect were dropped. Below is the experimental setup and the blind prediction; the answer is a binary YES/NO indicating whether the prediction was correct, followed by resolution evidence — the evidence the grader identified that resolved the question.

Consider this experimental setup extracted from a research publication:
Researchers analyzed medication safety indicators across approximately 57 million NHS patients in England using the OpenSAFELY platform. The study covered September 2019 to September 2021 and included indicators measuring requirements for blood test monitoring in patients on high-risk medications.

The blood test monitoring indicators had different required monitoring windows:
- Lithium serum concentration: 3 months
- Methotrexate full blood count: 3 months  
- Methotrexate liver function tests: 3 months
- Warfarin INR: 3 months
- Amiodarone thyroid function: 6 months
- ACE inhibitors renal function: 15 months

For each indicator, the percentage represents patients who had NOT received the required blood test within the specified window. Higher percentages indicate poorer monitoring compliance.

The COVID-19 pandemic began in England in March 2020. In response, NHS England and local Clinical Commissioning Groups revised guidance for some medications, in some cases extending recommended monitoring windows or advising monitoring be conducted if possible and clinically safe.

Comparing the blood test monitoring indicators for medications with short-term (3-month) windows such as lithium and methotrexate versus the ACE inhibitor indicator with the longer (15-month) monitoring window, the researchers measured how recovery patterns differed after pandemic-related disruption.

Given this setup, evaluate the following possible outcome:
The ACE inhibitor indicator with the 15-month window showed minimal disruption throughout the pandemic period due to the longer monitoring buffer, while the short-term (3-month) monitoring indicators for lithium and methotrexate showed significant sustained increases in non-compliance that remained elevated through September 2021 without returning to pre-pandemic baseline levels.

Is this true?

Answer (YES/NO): NO